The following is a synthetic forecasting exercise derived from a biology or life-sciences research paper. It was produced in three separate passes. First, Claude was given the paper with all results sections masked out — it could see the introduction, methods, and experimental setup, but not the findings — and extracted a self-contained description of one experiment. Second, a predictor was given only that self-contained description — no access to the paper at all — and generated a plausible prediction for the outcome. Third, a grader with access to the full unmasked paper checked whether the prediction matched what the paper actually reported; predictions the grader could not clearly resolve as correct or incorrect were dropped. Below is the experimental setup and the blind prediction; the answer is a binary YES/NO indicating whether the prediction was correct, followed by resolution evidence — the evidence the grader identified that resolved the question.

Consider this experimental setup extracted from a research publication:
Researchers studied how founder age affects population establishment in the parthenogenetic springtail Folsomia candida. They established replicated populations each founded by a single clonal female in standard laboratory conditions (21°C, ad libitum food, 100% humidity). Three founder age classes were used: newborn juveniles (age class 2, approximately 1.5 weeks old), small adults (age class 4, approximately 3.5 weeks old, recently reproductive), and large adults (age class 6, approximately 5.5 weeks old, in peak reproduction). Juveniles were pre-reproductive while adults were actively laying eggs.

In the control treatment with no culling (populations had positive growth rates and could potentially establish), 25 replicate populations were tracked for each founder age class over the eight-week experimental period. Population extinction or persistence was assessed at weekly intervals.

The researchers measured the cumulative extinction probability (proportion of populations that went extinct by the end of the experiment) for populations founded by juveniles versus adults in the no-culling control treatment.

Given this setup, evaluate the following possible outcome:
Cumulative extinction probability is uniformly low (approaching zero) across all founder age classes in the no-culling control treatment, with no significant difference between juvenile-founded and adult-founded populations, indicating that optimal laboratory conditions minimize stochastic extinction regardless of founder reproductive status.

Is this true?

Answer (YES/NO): NO